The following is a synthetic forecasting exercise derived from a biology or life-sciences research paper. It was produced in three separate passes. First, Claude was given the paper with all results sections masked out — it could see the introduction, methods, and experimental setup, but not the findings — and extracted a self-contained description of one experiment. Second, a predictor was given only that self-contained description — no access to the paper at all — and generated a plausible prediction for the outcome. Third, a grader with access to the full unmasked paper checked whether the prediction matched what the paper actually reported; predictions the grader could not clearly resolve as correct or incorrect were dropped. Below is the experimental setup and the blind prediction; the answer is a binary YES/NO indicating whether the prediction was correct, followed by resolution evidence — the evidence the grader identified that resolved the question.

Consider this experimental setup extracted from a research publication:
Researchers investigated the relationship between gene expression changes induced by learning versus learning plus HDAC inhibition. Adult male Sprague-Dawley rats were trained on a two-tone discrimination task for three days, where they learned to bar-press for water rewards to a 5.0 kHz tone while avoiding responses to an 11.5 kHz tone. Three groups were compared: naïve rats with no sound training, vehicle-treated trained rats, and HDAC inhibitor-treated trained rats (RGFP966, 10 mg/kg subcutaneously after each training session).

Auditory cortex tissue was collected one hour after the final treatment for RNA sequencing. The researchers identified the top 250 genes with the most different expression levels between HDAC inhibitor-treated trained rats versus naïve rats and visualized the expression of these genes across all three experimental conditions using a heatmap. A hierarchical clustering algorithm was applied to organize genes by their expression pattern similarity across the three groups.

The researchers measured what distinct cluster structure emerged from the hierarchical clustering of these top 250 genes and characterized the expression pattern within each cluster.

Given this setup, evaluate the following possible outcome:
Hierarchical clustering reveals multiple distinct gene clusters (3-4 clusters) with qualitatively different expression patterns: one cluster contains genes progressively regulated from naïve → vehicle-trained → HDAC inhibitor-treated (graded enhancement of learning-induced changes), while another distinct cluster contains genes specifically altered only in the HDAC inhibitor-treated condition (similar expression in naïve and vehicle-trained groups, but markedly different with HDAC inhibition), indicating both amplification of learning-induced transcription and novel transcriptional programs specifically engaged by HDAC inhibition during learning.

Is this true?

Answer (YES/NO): NO